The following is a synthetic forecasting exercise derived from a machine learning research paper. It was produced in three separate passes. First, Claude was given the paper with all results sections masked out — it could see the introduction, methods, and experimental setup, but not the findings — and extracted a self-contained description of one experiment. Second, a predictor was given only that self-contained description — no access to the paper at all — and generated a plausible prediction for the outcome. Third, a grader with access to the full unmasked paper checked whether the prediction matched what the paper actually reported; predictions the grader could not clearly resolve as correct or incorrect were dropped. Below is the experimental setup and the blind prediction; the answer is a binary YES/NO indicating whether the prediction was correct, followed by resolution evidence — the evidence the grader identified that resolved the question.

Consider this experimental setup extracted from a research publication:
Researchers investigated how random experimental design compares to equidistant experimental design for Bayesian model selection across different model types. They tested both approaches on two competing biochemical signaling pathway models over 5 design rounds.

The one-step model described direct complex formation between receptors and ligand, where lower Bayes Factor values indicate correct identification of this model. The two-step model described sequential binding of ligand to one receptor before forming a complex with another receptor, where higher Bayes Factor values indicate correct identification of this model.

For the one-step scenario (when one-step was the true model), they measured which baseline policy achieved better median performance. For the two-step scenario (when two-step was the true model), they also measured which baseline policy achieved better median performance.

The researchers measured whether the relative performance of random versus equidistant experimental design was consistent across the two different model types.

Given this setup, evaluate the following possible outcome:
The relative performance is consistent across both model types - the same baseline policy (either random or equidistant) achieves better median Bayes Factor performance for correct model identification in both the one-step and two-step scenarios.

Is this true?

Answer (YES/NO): NO